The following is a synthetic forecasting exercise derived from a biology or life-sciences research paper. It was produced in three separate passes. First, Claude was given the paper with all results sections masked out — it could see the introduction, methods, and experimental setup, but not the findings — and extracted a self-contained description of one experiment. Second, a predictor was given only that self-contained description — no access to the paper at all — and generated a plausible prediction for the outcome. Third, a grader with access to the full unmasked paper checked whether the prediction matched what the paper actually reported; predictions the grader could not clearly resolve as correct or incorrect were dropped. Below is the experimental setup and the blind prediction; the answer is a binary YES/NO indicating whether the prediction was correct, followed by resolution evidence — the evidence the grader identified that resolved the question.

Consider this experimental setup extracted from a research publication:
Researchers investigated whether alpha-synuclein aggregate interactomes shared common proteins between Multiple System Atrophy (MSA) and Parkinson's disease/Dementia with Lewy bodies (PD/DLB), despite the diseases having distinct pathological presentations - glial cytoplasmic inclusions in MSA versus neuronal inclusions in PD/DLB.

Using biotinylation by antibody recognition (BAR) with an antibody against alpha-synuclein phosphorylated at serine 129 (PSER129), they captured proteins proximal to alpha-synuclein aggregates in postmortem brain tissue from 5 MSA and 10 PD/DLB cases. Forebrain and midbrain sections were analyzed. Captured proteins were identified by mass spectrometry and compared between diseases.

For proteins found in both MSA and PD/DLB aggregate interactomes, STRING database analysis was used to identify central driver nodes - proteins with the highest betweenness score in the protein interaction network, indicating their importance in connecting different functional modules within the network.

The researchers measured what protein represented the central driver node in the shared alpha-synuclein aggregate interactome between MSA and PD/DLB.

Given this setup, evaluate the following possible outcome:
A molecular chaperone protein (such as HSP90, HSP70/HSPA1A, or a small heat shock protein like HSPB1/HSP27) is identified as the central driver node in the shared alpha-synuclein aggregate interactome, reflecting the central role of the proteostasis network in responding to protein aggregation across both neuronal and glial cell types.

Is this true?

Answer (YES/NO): NO